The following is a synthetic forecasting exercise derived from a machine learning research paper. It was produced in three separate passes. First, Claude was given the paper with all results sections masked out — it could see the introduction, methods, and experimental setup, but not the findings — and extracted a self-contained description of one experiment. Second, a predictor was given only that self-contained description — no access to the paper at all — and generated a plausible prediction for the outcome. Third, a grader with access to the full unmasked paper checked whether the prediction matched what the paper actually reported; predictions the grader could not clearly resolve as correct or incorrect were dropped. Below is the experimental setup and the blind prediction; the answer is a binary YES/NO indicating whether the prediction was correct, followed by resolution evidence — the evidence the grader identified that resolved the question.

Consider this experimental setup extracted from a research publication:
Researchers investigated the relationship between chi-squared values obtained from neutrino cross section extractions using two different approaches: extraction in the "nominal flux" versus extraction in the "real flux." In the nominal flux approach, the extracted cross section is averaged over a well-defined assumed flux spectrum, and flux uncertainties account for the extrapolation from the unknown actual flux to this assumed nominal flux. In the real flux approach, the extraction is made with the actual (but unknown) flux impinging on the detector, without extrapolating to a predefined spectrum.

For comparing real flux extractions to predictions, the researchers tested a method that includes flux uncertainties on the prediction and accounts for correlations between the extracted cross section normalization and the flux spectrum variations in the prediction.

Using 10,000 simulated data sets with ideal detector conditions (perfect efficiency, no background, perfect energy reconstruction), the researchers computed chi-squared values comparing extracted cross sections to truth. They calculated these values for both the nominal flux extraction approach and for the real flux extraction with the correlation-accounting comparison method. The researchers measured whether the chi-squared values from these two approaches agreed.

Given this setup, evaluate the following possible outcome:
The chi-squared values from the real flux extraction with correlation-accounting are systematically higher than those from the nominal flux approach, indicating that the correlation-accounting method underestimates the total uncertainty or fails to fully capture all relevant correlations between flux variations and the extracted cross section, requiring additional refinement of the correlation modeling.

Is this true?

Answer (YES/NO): NO